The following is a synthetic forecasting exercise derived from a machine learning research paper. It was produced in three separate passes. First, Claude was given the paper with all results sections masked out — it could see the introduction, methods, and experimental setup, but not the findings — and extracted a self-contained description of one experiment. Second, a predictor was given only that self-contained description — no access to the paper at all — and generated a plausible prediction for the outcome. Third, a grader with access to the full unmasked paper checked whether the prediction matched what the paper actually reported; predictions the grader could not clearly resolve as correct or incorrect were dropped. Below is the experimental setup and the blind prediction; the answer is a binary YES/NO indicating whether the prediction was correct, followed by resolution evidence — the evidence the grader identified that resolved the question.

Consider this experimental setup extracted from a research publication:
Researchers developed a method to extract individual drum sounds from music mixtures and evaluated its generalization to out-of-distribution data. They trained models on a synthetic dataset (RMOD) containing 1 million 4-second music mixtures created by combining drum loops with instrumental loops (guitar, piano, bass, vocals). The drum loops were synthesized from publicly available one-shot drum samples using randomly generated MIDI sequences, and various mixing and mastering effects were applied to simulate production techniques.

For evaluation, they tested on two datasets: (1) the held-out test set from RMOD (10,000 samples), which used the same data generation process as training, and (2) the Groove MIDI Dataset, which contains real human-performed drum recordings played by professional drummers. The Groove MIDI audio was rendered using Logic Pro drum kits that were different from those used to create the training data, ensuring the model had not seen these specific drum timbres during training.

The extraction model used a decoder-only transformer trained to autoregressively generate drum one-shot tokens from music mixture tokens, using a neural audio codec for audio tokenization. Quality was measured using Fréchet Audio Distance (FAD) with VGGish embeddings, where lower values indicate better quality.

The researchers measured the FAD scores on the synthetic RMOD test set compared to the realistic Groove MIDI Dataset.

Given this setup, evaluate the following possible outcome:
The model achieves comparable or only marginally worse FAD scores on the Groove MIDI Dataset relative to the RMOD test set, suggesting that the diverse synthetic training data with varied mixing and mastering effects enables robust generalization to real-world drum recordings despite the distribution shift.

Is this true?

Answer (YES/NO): NO